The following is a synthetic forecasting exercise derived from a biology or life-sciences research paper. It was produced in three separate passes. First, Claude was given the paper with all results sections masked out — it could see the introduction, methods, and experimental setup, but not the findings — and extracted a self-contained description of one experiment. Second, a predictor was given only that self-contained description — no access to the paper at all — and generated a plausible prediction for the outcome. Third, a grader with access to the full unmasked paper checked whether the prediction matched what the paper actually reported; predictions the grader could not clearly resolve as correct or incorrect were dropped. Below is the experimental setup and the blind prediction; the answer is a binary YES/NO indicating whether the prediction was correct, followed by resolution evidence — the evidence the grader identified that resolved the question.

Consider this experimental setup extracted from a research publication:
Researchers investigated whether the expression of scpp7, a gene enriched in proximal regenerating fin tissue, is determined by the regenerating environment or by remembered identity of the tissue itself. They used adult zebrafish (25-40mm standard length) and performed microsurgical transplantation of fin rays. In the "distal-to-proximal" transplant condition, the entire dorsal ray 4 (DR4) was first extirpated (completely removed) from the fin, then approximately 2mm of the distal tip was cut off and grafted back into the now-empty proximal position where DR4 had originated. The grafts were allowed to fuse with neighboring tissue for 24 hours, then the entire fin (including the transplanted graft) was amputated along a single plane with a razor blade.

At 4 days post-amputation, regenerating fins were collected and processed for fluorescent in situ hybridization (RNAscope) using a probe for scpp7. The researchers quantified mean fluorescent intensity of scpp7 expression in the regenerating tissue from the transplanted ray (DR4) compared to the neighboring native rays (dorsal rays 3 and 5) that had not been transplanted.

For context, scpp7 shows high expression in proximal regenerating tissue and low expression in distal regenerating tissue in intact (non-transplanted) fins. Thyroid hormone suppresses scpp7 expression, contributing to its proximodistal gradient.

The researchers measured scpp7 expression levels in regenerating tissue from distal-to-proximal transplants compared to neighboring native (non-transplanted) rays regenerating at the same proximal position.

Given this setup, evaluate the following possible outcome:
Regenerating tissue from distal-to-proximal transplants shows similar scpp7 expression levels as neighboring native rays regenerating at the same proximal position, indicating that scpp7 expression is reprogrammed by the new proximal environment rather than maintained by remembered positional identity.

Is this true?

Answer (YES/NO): NO